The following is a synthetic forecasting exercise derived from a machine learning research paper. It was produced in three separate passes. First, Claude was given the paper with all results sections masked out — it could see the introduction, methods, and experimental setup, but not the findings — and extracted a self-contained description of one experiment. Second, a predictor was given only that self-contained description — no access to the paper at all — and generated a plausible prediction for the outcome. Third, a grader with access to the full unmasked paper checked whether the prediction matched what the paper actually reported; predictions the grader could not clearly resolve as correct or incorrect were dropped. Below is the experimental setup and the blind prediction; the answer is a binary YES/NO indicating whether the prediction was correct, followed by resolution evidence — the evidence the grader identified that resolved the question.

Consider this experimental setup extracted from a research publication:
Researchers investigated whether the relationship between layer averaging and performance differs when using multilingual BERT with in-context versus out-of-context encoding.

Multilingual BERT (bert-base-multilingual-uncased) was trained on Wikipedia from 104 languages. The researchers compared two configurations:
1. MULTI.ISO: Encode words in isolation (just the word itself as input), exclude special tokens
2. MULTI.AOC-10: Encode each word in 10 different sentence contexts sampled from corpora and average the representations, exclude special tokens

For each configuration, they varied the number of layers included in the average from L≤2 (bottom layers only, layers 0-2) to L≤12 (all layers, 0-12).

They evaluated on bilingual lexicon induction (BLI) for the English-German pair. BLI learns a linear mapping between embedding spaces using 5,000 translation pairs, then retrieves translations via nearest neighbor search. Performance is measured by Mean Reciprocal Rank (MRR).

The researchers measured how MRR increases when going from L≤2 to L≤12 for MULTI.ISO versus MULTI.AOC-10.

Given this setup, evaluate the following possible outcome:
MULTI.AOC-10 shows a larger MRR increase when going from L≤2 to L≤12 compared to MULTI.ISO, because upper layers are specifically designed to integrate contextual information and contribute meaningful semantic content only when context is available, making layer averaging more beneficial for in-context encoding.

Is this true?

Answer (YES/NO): YES